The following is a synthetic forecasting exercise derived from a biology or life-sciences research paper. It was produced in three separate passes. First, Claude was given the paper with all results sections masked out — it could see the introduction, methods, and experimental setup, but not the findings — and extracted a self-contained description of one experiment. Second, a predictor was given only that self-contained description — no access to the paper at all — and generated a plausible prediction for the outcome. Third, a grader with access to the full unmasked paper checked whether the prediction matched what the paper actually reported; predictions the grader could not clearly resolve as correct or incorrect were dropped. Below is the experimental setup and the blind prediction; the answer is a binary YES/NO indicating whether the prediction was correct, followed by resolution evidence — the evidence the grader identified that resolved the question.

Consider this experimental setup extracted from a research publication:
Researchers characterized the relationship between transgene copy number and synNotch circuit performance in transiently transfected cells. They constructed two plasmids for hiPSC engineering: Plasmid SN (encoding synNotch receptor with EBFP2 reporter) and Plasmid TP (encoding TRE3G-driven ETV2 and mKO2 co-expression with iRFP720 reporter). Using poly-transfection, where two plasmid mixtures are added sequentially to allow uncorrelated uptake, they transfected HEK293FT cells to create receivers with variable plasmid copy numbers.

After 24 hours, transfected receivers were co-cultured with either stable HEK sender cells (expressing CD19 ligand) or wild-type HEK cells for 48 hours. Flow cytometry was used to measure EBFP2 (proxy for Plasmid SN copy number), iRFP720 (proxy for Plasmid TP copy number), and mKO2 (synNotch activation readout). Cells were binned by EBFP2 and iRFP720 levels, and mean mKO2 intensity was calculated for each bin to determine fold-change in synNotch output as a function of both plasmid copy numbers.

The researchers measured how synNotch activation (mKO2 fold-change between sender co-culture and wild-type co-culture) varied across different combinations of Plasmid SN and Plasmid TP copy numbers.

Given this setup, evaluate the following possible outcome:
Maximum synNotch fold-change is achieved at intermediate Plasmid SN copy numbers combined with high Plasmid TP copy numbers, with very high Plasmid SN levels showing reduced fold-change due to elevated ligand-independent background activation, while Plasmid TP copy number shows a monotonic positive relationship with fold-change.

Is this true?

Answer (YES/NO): NO